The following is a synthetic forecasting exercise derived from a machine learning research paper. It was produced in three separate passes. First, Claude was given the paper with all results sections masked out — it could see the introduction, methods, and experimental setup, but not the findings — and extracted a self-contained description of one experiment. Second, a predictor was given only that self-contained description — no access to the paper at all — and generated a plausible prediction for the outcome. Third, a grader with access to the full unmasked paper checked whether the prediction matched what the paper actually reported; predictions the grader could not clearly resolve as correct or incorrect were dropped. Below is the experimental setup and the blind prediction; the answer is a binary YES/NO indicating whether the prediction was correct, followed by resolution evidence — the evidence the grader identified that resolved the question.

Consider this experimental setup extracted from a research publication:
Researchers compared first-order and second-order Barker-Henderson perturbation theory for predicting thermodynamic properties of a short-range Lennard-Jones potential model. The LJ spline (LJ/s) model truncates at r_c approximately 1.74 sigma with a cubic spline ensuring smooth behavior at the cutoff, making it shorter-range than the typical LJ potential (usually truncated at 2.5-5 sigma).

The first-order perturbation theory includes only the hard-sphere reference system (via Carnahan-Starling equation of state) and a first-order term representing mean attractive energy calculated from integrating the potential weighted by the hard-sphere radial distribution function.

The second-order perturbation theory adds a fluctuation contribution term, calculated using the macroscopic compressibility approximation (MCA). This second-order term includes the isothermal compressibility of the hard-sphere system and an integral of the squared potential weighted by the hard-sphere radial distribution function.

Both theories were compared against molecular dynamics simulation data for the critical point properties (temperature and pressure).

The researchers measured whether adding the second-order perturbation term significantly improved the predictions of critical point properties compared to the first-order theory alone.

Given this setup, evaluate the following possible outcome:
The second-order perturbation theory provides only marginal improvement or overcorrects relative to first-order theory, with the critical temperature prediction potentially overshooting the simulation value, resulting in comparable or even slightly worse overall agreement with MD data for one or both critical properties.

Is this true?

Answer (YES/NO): NO